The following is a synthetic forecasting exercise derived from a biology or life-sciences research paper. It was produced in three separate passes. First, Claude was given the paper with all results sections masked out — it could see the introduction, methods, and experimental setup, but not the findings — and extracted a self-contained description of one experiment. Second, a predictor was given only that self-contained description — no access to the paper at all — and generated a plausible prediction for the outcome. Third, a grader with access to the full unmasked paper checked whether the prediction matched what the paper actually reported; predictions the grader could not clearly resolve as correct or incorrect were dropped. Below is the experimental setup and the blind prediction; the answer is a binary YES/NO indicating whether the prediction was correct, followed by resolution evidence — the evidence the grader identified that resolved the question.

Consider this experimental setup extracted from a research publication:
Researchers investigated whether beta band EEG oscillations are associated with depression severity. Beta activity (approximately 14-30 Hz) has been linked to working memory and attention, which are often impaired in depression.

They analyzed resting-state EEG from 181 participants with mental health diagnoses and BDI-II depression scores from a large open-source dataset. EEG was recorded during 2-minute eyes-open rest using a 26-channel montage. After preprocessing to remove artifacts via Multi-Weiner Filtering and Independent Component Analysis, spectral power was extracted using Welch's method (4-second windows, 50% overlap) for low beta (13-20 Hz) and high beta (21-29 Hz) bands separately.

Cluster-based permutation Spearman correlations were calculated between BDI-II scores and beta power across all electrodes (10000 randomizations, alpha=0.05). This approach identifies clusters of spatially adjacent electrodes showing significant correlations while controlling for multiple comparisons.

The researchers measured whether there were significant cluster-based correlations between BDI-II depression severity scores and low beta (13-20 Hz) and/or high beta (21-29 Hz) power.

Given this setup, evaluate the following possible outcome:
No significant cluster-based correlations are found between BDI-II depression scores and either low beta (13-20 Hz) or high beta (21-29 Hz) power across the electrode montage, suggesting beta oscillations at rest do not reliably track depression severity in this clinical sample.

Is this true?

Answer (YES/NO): YES